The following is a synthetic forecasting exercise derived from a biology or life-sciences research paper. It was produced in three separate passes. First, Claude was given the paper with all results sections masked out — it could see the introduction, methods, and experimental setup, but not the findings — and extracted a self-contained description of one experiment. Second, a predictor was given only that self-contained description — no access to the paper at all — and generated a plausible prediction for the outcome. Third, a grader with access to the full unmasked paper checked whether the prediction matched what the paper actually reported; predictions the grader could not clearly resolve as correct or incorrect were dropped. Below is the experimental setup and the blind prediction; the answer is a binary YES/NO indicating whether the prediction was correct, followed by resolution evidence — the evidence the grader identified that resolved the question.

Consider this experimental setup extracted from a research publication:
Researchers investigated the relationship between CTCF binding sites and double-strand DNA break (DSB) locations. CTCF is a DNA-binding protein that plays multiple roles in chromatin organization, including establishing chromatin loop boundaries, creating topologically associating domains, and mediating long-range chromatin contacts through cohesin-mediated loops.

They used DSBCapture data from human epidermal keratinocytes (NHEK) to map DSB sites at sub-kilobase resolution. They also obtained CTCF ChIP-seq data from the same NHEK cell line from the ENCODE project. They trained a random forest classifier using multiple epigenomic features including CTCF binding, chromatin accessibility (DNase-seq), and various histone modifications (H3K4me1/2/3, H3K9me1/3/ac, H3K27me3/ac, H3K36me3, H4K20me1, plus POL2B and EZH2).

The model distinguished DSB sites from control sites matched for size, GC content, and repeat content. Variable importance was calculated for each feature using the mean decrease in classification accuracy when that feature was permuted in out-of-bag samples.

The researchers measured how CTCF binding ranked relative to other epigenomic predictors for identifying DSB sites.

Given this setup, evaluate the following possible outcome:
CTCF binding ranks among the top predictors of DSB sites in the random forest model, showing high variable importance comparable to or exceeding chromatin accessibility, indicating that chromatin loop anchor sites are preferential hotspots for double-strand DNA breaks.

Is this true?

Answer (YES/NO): NO